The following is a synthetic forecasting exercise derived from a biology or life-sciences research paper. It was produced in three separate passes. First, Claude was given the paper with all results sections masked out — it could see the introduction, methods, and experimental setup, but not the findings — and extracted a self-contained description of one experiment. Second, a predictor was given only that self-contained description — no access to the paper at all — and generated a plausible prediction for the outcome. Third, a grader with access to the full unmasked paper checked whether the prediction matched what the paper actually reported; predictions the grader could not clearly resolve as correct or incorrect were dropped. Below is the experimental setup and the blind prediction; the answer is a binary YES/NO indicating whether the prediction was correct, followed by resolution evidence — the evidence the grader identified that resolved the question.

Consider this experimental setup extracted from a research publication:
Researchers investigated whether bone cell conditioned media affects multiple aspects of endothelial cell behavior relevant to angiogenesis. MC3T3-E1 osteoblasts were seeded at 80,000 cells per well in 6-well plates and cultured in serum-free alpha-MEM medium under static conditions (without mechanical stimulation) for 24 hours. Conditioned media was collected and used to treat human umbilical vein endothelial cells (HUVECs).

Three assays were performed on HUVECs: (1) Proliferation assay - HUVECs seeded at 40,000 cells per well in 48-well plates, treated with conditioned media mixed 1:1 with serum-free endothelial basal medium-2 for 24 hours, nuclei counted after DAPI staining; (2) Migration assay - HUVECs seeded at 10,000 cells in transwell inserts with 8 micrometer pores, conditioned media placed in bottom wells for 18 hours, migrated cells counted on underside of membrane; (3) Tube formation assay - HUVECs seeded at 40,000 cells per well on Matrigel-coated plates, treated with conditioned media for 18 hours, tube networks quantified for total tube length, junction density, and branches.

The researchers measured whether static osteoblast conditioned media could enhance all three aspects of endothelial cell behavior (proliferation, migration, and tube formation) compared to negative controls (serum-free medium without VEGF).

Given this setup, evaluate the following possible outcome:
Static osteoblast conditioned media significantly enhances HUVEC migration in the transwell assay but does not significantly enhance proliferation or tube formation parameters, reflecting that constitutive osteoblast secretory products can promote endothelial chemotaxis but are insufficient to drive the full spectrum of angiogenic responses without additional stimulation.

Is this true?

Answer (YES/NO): NO